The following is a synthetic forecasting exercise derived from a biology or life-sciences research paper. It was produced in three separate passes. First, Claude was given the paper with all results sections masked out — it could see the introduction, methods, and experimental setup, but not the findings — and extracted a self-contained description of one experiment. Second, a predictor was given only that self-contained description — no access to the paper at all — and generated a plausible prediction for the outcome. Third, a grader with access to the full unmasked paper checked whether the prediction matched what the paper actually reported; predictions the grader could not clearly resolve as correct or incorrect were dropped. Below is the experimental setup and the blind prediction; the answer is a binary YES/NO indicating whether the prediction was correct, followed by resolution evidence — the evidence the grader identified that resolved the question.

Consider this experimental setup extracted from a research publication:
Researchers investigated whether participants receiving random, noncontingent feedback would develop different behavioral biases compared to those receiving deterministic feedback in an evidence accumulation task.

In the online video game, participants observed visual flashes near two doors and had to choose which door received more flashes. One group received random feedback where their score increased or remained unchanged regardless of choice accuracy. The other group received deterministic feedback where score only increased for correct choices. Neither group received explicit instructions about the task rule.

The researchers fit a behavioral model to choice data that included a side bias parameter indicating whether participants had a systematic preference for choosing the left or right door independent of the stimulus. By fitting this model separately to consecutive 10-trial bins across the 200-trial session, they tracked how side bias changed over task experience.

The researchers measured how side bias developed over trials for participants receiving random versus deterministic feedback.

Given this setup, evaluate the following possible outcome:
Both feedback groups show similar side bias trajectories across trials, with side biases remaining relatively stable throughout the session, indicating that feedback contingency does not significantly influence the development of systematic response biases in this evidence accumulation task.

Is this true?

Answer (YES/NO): NO